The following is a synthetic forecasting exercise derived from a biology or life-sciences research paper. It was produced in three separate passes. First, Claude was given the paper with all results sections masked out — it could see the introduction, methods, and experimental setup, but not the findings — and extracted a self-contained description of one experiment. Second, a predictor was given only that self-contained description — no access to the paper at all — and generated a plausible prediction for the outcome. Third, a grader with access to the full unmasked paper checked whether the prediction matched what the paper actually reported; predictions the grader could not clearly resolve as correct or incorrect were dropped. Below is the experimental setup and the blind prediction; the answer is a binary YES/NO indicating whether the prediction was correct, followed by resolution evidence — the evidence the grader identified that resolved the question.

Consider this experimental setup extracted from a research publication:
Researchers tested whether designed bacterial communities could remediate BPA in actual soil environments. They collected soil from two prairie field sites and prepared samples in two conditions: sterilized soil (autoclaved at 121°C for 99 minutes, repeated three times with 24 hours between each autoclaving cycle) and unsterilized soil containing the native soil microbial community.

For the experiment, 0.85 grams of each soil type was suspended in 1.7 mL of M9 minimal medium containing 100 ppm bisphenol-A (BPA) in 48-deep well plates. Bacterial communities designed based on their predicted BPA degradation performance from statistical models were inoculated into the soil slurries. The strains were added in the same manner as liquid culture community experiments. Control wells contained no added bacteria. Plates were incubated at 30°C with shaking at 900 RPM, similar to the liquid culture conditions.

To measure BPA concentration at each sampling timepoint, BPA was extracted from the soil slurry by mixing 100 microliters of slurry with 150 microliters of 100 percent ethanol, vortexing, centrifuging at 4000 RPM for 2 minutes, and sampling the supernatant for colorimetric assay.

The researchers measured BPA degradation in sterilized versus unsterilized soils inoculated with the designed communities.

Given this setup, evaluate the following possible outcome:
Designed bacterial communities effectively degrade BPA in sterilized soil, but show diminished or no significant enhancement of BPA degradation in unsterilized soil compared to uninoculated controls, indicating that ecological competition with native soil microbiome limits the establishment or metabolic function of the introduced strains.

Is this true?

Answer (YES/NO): NO